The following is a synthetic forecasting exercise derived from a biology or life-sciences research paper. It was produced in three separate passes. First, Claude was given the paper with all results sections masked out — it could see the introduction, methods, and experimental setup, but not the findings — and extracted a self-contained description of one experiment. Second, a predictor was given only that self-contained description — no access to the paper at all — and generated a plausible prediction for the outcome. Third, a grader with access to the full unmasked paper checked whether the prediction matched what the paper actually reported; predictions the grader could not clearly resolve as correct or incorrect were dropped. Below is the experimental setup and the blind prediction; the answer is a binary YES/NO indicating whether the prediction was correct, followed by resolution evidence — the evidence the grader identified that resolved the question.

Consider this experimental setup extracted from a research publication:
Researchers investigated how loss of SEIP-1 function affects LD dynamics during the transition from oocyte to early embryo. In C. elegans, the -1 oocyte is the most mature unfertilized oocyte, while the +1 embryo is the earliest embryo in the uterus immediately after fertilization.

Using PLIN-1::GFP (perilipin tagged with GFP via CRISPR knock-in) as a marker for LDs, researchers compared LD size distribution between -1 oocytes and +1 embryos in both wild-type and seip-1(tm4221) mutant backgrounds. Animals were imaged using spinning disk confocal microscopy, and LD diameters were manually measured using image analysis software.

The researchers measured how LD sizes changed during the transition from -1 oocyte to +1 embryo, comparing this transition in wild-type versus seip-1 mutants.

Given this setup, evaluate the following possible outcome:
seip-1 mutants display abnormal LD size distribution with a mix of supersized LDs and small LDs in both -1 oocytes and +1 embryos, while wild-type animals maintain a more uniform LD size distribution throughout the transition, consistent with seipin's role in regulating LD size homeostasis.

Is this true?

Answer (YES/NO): YES